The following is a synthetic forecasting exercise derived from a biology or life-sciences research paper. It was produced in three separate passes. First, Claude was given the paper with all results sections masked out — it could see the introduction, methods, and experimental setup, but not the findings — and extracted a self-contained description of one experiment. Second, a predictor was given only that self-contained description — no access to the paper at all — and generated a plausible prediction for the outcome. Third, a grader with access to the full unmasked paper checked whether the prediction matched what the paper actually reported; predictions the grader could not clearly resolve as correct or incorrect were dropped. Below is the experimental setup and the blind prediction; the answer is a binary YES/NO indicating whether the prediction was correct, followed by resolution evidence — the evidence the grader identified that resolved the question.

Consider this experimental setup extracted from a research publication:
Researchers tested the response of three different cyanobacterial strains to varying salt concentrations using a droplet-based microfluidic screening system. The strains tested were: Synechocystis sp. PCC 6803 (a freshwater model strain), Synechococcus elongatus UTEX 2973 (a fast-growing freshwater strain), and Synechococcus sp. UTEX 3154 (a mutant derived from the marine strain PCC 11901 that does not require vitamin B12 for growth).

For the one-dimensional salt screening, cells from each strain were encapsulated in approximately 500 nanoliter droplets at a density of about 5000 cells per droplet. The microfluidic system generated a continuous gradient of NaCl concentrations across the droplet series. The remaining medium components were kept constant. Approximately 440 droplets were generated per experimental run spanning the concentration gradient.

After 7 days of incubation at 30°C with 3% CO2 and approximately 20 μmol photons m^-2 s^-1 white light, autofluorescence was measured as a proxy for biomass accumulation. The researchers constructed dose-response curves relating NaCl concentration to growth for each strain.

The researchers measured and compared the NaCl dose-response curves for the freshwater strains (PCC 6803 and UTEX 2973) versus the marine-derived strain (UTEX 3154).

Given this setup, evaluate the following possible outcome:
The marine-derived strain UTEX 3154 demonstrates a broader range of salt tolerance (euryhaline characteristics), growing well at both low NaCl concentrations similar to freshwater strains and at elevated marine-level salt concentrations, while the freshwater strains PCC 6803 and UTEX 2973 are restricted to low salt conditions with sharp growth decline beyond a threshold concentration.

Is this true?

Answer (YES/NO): NO